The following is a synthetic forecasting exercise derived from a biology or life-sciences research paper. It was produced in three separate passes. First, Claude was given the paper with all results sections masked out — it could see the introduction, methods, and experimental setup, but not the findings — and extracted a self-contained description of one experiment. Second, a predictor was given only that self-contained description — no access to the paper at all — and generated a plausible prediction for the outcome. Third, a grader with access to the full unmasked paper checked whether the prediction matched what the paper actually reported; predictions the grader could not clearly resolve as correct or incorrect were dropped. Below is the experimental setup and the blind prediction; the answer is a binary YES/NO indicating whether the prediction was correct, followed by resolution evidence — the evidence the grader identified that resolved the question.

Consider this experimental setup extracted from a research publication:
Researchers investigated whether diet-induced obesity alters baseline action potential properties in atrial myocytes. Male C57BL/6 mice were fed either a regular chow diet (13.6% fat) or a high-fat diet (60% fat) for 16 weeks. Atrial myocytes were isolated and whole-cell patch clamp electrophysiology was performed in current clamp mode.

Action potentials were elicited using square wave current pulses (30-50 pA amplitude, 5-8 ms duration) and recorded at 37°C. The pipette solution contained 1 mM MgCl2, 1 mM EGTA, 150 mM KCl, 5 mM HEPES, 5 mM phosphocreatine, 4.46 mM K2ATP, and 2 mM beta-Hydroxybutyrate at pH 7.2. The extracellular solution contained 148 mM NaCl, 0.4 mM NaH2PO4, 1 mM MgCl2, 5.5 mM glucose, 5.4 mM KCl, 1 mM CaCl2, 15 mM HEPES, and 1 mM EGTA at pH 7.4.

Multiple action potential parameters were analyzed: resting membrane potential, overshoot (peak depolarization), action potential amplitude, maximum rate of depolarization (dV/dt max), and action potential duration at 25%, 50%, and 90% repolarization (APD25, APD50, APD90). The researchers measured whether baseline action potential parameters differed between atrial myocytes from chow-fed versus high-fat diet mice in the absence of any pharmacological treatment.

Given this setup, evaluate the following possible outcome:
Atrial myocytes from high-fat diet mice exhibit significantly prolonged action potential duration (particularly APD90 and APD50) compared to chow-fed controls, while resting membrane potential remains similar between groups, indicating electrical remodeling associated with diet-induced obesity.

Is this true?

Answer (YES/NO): NO